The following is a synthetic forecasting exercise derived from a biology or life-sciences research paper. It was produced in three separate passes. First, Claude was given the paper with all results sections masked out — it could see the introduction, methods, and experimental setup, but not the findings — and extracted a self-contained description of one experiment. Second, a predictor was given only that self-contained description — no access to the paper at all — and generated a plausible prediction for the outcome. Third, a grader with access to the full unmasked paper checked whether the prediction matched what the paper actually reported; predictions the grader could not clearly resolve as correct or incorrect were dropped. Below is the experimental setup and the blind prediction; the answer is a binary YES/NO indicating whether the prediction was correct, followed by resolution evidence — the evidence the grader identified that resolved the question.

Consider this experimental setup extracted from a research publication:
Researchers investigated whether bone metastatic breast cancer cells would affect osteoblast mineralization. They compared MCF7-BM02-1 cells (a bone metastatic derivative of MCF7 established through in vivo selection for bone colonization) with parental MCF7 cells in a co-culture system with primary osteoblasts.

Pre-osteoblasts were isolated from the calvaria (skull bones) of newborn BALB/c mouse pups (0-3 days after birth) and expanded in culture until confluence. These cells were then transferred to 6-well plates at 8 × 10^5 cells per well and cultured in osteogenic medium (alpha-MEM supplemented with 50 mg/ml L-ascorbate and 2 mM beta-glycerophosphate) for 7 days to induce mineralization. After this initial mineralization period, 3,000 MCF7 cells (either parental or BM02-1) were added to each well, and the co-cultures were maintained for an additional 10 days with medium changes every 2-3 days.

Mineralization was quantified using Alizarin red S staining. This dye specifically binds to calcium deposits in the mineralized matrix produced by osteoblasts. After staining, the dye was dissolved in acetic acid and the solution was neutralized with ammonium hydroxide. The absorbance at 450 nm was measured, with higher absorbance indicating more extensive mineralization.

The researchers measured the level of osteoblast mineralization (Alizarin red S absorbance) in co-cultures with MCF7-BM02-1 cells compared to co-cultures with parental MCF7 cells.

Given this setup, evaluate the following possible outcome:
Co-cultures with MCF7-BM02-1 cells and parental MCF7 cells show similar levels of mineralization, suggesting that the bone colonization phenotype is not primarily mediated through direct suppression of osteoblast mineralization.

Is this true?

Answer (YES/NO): YES